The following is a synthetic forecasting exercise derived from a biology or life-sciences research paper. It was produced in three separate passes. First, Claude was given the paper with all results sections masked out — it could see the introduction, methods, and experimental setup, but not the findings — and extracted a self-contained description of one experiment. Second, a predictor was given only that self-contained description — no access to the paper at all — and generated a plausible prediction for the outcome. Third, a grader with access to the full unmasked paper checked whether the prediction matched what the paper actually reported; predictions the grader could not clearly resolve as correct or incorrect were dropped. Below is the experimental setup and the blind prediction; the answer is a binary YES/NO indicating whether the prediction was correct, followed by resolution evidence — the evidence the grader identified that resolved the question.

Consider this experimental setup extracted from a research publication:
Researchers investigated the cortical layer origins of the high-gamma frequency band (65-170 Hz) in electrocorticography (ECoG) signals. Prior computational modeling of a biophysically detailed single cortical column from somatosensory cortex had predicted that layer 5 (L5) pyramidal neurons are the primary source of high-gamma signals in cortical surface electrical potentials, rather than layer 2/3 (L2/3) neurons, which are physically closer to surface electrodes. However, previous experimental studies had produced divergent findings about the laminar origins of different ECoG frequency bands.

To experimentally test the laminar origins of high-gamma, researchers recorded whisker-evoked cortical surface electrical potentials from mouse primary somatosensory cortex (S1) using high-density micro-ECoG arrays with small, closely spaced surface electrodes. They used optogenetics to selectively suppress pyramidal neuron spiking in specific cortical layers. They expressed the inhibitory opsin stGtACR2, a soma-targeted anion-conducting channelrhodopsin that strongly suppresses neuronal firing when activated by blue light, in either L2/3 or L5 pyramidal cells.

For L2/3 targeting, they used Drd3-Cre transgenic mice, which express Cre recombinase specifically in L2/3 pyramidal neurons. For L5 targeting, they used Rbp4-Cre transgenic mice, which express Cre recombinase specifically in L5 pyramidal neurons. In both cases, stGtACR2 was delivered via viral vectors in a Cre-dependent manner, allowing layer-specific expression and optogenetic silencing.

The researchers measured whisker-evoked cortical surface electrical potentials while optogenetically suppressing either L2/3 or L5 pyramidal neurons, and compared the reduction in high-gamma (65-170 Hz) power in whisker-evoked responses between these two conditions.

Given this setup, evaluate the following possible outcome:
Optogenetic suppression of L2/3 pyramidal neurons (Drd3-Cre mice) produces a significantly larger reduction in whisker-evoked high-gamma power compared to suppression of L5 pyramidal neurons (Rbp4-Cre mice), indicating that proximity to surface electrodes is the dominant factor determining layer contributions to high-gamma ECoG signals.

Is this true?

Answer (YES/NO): NO